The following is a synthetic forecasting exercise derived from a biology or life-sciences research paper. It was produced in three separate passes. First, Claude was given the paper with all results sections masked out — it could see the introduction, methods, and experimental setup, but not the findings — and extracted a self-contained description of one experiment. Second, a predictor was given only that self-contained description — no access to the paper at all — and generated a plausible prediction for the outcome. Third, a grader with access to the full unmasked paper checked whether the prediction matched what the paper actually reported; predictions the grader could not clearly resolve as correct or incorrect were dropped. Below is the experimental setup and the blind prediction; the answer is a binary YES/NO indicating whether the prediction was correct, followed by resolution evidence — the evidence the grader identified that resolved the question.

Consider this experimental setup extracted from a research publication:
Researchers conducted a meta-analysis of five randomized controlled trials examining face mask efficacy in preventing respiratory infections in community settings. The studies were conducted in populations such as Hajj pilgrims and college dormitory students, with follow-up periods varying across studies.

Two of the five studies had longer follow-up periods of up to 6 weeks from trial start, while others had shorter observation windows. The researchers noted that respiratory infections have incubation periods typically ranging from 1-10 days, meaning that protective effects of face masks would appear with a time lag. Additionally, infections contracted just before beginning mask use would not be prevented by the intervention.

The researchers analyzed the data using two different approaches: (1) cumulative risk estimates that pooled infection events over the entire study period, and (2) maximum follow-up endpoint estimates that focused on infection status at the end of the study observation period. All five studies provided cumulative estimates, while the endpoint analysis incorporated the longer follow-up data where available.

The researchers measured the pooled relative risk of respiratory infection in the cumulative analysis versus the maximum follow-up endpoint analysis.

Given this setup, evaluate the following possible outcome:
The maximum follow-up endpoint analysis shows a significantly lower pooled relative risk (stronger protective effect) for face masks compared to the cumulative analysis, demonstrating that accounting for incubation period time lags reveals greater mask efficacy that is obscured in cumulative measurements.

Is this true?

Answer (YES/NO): YES